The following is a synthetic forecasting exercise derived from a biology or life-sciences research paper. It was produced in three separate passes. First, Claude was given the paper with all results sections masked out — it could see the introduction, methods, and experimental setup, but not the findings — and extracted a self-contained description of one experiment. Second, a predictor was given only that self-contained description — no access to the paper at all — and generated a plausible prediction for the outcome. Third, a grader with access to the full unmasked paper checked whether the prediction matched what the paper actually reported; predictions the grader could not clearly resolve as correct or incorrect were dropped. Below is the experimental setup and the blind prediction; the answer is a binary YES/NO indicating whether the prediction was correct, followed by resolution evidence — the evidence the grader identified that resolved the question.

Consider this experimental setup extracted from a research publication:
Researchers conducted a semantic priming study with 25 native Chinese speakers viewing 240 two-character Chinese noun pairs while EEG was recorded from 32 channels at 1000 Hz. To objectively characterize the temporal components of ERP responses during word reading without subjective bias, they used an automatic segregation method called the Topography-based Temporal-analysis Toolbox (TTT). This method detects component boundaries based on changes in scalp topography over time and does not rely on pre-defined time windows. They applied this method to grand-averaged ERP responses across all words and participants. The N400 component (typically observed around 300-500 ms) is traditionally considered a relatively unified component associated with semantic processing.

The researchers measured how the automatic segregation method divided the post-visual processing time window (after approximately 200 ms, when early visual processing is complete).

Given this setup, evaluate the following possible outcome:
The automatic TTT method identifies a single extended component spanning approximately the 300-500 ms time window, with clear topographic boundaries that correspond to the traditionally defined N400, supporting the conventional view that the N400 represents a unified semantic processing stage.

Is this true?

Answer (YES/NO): NO